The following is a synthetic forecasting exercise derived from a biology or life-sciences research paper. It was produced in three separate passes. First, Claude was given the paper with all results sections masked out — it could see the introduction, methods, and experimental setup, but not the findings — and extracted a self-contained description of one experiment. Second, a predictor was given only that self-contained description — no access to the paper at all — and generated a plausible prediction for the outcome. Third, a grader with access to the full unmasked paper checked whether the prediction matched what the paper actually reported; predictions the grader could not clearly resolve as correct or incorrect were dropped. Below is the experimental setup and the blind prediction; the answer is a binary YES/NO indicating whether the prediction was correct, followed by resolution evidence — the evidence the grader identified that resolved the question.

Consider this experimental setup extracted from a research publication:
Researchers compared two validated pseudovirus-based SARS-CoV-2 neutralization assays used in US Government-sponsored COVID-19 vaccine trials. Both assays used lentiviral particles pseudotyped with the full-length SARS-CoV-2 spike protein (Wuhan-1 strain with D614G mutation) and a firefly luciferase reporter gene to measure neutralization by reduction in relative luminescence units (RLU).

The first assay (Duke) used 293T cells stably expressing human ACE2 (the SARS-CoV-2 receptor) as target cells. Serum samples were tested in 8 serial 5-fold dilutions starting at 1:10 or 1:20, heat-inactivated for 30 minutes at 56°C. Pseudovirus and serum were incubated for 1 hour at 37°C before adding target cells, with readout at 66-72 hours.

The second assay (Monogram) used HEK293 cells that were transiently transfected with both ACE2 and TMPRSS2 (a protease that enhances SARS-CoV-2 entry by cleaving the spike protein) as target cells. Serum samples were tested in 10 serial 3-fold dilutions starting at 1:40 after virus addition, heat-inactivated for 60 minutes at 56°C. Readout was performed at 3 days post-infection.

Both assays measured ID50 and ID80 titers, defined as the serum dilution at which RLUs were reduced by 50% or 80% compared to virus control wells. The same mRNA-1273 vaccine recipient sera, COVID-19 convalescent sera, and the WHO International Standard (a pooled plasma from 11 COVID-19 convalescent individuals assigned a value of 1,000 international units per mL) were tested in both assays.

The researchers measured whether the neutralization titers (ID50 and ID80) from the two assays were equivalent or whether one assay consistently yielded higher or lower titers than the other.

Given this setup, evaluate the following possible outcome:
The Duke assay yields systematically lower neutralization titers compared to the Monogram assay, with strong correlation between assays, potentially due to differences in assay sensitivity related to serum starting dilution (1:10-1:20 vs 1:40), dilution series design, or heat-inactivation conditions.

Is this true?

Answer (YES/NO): YES